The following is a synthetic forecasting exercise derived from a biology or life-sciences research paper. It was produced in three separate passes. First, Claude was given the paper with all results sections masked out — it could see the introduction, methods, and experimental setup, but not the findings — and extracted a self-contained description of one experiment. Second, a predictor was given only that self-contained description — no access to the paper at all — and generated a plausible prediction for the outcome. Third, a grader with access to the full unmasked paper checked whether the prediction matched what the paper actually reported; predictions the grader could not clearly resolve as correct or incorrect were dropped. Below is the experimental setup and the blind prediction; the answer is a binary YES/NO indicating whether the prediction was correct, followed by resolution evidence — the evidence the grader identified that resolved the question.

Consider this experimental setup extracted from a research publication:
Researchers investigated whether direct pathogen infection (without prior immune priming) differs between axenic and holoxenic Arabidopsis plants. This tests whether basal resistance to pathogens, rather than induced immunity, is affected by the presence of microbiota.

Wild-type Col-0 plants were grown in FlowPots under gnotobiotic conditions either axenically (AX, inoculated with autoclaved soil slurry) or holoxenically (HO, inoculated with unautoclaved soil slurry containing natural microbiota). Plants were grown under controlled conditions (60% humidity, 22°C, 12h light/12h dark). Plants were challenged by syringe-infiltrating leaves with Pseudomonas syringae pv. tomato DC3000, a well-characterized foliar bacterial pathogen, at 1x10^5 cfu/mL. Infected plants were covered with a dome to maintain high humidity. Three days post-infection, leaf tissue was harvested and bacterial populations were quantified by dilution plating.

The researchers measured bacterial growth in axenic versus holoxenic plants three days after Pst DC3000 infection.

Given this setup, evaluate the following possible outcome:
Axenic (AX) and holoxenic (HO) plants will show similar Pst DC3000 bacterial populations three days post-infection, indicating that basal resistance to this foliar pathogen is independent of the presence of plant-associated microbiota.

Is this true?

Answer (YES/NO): NO